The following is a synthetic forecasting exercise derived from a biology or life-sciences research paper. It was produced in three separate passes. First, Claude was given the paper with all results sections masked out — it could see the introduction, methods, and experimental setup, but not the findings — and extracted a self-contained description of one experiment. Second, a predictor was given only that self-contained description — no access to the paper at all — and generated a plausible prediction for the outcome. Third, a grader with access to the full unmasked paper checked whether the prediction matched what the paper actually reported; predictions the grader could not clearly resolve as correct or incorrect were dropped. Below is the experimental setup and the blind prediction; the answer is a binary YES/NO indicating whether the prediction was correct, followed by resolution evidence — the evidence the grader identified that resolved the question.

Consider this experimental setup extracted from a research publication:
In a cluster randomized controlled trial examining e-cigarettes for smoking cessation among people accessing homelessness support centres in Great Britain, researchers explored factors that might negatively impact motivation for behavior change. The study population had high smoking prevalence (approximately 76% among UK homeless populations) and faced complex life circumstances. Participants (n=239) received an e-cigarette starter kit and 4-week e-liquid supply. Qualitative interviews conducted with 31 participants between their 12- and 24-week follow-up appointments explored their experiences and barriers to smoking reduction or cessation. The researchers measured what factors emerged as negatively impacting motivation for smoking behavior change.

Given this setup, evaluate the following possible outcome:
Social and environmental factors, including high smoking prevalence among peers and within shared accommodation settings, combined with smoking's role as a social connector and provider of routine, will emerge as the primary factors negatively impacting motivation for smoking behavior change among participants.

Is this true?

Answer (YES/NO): NO